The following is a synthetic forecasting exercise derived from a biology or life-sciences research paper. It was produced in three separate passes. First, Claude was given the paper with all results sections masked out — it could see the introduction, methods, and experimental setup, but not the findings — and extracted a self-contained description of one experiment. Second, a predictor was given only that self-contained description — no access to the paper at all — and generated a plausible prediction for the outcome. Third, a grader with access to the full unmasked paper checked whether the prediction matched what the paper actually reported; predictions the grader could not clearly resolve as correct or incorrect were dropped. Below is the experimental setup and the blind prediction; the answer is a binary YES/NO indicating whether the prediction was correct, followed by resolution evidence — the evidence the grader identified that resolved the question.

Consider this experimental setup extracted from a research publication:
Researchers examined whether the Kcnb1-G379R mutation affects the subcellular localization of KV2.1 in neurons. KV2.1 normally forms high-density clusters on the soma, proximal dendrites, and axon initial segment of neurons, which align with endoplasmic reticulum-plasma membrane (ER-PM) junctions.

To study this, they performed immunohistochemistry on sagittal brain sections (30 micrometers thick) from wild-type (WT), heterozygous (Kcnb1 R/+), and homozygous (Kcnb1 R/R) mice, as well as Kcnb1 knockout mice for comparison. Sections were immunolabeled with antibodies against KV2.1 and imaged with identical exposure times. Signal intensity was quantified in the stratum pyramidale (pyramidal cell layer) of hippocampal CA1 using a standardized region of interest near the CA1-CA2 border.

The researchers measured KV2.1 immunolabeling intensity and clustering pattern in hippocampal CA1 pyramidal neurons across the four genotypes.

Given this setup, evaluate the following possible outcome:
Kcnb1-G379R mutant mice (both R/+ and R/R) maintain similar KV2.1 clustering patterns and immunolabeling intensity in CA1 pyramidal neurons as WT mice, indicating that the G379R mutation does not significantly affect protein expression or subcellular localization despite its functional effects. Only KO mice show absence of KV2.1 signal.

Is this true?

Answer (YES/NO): NO